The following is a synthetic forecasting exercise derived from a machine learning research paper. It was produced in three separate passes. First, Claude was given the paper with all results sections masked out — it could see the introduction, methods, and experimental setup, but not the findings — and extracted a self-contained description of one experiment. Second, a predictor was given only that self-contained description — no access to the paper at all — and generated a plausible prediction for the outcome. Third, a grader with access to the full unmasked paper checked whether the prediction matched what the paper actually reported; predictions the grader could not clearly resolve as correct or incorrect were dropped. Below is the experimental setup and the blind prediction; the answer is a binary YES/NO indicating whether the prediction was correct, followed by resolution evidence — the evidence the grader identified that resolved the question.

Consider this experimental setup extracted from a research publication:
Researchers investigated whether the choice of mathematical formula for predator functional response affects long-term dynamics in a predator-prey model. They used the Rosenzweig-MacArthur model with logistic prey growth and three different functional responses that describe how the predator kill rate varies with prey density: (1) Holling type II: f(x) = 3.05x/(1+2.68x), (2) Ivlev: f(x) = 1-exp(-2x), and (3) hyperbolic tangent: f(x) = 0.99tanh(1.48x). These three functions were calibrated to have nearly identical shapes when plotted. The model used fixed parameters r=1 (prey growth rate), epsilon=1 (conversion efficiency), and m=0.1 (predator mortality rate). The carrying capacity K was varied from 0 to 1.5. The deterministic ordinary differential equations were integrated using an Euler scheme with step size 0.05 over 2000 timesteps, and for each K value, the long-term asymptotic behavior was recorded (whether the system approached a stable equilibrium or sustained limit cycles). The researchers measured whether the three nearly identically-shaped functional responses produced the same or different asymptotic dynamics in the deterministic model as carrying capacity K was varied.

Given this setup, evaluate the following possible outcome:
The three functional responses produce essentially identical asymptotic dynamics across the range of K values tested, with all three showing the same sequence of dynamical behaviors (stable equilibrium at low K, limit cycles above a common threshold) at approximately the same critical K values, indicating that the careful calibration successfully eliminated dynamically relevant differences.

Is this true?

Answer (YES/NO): NO